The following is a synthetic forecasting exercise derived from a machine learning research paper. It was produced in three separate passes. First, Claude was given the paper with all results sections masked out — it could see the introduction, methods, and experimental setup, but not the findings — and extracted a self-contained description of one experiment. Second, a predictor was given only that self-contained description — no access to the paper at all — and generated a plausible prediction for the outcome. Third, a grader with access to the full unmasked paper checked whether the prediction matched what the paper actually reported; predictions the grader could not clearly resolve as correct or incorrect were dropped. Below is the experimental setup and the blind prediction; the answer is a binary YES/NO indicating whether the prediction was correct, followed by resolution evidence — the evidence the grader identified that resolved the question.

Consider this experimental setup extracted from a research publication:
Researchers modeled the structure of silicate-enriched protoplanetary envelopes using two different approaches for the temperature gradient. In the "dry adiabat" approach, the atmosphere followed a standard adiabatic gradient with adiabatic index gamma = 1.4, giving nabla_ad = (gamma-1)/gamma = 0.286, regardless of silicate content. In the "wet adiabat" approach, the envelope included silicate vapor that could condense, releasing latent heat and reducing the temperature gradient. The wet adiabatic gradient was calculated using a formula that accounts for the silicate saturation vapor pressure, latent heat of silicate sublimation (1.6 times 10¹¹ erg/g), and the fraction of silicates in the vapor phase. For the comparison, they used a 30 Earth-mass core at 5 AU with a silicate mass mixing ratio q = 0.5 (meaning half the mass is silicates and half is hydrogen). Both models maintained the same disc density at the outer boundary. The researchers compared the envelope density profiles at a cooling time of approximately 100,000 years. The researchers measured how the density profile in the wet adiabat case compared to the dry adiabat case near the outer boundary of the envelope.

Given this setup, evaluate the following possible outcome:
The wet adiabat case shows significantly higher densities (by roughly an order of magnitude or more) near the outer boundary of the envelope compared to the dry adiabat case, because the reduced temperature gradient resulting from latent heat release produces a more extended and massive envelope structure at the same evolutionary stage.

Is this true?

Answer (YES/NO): NO